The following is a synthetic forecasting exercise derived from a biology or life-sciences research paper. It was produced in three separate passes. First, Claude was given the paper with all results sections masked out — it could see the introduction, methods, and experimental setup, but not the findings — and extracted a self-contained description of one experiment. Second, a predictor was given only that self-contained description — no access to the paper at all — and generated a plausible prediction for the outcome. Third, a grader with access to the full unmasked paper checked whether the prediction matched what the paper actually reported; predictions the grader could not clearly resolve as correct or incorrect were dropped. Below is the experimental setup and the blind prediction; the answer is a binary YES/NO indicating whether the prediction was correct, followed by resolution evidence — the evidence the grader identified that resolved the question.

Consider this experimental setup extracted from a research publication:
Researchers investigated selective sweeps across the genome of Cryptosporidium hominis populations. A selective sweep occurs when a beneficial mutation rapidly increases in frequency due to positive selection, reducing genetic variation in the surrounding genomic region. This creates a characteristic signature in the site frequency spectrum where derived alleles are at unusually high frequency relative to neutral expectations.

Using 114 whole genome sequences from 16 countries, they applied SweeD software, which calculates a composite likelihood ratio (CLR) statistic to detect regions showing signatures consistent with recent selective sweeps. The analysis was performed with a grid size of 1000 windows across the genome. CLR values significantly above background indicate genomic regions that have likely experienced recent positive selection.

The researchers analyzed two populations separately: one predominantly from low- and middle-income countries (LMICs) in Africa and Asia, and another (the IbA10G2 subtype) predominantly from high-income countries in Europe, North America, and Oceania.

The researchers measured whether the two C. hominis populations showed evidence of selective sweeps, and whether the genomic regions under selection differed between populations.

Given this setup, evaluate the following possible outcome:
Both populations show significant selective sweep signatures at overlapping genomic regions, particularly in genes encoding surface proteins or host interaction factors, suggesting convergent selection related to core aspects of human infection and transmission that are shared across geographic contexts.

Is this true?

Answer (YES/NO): NO